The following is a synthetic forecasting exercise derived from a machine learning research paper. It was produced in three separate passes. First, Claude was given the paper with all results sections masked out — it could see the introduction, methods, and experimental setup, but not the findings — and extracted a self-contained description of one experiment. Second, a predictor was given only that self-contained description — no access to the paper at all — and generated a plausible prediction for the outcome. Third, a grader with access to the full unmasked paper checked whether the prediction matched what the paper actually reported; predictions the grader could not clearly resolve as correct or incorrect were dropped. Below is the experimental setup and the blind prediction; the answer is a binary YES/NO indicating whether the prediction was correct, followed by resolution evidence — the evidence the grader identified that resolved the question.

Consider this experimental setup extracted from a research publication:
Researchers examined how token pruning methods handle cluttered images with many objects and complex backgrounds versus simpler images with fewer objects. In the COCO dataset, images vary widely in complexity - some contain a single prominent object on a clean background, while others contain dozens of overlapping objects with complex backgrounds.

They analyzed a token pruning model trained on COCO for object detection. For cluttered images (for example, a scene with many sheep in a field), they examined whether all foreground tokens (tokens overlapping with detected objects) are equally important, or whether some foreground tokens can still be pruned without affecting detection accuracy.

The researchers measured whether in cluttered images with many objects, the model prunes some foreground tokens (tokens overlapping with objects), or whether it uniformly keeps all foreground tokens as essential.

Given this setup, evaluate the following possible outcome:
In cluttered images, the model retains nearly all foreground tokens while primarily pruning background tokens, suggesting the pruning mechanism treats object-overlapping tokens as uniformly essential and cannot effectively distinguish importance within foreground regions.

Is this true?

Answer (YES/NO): NO